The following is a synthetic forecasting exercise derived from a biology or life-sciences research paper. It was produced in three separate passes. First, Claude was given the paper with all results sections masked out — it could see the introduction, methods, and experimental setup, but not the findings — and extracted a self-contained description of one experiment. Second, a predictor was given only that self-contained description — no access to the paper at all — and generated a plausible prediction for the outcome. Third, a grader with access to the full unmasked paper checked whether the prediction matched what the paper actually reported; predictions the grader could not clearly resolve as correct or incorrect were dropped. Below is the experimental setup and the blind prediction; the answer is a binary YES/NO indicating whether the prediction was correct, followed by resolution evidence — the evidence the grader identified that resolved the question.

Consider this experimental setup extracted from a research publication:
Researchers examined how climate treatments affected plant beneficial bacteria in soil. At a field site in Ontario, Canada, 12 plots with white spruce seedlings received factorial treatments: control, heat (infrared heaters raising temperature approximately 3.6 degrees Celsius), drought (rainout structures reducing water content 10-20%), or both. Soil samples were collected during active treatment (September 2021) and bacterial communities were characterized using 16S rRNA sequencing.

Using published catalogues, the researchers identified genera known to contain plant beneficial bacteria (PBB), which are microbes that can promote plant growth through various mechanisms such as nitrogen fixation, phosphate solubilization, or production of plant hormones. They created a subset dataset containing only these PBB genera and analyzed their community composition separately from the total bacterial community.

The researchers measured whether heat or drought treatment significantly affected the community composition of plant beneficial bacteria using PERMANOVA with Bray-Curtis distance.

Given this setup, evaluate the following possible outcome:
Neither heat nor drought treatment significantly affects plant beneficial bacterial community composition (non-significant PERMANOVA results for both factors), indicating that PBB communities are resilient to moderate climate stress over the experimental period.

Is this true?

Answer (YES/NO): YES